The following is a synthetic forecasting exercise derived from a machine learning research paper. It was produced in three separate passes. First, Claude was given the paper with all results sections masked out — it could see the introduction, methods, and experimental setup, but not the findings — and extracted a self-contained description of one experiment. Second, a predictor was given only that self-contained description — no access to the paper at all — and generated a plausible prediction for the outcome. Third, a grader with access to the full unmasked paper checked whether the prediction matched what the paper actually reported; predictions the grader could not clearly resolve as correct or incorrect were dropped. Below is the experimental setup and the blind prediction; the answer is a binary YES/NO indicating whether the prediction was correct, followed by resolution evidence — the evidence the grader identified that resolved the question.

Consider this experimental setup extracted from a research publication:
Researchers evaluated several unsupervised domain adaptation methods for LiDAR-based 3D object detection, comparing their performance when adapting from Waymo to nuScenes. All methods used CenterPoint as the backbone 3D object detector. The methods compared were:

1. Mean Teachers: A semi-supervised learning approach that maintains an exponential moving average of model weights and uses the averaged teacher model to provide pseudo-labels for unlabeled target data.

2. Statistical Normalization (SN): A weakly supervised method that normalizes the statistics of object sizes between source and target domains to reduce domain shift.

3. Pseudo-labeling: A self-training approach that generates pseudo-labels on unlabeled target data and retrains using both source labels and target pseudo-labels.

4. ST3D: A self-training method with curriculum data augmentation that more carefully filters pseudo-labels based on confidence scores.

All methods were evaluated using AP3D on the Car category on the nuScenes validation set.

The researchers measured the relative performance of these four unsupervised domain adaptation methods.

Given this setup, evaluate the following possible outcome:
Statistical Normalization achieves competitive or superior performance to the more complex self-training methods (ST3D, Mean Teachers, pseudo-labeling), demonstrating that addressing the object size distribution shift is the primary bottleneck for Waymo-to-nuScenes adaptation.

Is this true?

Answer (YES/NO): NO